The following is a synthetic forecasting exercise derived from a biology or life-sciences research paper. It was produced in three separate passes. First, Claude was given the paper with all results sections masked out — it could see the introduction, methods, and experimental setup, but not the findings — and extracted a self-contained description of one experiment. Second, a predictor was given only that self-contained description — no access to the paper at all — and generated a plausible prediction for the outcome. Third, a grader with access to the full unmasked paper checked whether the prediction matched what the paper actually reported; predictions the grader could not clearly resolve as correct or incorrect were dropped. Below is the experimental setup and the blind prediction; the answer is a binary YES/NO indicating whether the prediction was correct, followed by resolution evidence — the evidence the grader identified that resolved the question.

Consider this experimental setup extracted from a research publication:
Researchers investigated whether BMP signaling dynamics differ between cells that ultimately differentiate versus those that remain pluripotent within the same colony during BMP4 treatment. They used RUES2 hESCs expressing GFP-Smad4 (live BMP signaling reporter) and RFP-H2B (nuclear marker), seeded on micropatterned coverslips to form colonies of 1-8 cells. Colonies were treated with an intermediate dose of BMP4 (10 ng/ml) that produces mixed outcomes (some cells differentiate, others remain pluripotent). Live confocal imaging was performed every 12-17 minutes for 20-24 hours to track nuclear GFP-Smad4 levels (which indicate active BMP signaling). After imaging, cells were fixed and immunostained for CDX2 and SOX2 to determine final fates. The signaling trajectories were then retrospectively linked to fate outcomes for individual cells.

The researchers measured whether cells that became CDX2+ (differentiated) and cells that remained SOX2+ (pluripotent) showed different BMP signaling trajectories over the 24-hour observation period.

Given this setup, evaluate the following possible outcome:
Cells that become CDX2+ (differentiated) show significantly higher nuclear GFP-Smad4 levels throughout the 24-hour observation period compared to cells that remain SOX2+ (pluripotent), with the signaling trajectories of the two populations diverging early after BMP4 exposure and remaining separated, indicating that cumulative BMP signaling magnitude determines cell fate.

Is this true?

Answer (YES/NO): NO